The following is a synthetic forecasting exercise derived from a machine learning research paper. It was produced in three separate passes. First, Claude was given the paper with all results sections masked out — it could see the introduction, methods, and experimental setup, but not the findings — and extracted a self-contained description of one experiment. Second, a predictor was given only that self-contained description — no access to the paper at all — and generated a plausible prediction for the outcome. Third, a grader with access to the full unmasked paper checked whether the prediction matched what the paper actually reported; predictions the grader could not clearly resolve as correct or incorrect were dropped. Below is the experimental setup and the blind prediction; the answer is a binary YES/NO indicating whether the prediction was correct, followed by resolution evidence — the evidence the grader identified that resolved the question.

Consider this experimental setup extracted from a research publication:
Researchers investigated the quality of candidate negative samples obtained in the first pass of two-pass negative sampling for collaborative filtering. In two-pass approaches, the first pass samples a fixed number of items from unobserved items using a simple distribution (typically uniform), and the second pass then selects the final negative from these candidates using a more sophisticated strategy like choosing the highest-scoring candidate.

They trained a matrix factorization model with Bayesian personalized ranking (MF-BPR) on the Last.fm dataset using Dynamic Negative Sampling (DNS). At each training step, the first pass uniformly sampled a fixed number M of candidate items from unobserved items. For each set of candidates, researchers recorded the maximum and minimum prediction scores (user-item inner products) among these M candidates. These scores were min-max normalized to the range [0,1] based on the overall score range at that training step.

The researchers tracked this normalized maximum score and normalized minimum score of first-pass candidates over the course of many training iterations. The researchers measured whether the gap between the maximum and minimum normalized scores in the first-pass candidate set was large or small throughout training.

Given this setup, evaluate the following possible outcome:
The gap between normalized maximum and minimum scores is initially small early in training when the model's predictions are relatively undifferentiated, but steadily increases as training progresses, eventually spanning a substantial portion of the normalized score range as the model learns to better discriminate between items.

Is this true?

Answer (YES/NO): NO